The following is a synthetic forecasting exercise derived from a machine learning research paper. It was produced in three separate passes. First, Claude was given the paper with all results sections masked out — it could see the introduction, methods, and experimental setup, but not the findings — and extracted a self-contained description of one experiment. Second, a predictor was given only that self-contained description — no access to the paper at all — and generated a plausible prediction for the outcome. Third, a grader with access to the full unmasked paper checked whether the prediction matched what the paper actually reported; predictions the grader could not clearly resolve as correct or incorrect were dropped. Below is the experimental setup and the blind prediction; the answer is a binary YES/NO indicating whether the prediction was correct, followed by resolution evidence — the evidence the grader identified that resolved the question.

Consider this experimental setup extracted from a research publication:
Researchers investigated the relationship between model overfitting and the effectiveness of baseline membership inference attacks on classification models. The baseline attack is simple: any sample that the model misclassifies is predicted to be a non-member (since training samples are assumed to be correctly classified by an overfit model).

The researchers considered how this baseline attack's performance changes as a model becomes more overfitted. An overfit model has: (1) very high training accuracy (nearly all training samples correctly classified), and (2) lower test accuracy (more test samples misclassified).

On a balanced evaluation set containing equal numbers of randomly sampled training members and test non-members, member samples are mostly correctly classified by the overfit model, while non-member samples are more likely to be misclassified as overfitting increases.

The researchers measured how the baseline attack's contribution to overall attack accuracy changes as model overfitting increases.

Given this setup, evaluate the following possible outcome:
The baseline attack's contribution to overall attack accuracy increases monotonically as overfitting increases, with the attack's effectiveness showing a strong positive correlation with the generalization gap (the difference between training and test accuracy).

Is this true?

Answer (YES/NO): YES